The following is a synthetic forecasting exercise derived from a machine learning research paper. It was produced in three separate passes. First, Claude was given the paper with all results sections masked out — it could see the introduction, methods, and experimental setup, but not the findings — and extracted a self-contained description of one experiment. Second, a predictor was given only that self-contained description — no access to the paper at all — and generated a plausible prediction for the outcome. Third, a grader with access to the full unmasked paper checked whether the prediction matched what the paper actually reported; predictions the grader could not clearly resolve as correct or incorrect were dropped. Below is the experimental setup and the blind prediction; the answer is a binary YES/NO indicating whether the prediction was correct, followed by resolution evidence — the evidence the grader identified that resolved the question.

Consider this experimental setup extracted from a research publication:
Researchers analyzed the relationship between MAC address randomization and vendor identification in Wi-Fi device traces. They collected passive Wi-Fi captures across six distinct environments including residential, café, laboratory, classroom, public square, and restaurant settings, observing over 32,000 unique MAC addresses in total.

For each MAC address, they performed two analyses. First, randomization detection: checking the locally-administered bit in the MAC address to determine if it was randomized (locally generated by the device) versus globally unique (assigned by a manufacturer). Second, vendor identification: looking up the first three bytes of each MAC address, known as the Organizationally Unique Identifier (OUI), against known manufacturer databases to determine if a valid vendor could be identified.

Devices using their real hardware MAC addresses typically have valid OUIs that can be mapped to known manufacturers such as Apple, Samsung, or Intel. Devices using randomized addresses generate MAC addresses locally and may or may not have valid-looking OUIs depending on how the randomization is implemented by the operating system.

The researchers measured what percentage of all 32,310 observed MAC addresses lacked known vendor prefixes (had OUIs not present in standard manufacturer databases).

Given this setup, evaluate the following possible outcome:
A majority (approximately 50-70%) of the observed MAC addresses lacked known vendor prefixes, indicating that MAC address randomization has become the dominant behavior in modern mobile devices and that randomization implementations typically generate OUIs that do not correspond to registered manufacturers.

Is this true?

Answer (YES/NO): NO